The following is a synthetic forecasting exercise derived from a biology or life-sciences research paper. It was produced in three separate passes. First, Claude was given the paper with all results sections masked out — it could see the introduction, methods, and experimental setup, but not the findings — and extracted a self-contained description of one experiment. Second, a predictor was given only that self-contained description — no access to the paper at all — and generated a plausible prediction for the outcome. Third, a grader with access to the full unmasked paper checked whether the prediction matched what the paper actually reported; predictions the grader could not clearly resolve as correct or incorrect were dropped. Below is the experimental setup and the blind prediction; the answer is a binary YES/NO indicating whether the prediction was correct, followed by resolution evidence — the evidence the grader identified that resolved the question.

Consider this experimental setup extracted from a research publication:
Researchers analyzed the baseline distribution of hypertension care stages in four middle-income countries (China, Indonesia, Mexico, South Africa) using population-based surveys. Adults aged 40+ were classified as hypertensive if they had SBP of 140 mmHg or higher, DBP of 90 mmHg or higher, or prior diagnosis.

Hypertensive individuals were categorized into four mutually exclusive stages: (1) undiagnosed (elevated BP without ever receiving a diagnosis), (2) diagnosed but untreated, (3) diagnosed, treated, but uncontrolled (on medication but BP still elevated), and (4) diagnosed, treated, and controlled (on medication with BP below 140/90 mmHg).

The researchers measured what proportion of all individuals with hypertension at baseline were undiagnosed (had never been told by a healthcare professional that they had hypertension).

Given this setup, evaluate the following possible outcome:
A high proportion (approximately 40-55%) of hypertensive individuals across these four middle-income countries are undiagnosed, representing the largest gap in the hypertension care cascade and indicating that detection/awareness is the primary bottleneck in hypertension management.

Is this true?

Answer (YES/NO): NO